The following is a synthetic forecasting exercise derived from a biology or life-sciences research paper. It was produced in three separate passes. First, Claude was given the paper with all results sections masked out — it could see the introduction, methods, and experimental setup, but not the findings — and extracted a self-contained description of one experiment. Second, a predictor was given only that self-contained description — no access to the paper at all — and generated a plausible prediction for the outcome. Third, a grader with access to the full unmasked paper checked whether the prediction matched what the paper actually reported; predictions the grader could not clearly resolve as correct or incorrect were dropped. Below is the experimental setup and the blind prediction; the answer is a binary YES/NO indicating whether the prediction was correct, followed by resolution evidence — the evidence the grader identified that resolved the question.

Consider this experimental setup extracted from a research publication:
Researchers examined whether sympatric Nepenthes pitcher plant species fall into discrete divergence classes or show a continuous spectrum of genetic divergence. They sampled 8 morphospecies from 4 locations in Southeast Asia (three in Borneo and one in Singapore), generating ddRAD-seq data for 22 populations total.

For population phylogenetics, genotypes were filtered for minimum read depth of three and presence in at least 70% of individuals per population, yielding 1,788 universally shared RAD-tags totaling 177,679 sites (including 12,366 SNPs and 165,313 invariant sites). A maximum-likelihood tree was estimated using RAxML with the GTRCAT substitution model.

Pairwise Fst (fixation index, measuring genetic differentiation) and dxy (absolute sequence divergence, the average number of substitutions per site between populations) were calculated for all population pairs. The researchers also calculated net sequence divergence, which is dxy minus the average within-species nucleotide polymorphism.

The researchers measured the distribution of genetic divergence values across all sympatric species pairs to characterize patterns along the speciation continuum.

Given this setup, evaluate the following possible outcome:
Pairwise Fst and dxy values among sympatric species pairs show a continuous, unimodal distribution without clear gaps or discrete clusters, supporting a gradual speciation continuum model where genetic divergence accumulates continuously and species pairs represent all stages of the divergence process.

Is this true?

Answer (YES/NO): NO